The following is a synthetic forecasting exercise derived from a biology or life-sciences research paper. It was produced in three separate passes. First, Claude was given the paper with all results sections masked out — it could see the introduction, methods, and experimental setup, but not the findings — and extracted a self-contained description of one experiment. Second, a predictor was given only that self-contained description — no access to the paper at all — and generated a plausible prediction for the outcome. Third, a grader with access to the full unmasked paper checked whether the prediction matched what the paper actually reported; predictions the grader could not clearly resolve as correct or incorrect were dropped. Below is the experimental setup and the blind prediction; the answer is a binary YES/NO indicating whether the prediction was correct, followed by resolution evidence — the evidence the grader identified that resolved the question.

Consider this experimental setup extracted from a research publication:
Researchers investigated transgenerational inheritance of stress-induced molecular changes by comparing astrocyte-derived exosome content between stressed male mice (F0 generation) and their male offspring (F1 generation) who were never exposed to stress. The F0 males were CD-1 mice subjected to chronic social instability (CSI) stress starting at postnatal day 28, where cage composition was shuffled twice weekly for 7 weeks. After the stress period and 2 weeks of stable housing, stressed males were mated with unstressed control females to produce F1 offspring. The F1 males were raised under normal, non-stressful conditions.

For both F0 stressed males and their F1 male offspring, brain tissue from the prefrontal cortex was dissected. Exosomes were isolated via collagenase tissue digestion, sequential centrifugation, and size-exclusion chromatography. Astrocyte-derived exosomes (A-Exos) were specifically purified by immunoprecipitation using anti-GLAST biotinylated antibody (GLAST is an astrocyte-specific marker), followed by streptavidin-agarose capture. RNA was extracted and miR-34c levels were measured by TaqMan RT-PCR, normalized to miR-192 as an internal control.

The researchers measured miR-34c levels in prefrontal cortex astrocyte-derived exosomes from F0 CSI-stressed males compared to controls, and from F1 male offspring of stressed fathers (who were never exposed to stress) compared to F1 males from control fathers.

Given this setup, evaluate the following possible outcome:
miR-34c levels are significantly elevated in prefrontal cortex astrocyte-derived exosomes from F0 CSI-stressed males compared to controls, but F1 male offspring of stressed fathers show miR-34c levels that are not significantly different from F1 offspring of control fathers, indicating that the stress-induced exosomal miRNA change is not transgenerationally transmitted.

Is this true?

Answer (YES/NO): NO